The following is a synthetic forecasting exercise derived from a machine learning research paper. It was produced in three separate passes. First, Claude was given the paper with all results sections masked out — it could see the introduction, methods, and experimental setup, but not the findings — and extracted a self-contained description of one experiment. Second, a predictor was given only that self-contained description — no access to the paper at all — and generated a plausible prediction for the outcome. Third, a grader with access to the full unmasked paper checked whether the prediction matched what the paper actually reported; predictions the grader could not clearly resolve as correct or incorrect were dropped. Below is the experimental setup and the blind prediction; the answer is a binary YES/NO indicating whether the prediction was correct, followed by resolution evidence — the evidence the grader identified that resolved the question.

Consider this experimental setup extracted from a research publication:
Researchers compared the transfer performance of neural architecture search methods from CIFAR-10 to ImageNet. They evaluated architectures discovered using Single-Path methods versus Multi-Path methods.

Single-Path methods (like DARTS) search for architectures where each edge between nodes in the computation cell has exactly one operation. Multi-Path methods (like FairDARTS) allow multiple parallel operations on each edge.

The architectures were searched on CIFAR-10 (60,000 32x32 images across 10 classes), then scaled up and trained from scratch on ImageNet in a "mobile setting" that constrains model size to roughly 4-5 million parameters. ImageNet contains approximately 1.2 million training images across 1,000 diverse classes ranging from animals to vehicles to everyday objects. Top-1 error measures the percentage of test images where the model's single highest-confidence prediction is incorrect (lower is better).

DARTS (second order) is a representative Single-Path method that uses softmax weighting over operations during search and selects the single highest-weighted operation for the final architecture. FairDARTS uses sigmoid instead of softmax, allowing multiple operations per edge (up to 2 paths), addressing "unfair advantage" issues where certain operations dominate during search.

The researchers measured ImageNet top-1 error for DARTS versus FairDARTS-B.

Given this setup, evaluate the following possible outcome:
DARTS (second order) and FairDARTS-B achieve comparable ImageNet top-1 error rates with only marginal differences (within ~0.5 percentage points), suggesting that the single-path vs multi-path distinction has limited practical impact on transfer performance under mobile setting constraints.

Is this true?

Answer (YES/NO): NO